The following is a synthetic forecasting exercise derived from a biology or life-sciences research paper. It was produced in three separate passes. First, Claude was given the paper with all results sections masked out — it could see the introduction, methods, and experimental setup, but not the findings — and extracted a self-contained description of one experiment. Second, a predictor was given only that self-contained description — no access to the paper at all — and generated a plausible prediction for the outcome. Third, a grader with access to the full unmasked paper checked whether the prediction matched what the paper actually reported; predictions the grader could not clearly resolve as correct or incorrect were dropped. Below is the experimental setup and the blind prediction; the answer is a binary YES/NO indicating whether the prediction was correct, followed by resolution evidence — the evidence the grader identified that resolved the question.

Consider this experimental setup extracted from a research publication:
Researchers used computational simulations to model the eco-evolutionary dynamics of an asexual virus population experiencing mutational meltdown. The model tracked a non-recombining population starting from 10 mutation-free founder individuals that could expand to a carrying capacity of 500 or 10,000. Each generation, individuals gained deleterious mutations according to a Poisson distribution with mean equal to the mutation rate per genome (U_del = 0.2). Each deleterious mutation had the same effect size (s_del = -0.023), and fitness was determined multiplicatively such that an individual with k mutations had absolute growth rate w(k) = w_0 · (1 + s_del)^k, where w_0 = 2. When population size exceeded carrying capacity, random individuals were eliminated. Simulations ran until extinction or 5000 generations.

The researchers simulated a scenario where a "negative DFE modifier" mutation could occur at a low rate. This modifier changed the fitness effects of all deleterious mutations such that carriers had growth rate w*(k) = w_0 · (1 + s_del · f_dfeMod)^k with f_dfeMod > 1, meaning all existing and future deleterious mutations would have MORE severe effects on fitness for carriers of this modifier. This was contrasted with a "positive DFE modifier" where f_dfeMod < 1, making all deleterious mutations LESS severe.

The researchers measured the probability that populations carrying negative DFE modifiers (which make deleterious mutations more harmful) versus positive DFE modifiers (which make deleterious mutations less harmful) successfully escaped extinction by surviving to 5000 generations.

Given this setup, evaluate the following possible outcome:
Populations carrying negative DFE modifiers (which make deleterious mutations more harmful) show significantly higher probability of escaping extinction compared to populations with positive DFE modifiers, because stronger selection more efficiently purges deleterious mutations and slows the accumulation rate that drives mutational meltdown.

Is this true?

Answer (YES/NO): NO